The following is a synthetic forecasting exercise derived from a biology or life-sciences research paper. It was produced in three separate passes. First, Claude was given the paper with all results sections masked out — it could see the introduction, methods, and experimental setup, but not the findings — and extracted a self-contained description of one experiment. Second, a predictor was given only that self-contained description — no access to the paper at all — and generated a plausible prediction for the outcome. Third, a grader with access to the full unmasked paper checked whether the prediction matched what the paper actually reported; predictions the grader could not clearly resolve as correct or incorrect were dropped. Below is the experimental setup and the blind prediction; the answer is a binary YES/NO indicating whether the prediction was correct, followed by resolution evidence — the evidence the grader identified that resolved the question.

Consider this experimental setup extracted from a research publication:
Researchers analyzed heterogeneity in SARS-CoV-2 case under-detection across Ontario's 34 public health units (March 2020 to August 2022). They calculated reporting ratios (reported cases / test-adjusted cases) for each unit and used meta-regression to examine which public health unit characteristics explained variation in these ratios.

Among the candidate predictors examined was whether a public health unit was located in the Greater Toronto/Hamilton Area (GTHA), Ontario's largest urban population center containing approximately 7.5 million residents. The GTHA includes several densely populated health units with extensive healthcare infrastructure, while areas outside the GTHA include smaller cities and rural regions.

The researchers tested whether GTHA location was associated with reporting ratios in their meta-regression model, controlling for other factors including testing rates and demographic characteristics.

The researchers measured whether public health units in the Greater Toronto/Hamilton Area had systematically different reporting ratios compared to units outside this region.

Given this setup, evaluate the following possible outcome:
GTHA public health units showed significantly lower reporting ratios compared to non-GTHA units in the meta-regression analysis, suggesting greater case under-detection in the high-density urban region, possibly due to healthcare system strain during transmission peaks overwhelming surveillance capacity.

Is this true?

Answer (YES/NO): NO